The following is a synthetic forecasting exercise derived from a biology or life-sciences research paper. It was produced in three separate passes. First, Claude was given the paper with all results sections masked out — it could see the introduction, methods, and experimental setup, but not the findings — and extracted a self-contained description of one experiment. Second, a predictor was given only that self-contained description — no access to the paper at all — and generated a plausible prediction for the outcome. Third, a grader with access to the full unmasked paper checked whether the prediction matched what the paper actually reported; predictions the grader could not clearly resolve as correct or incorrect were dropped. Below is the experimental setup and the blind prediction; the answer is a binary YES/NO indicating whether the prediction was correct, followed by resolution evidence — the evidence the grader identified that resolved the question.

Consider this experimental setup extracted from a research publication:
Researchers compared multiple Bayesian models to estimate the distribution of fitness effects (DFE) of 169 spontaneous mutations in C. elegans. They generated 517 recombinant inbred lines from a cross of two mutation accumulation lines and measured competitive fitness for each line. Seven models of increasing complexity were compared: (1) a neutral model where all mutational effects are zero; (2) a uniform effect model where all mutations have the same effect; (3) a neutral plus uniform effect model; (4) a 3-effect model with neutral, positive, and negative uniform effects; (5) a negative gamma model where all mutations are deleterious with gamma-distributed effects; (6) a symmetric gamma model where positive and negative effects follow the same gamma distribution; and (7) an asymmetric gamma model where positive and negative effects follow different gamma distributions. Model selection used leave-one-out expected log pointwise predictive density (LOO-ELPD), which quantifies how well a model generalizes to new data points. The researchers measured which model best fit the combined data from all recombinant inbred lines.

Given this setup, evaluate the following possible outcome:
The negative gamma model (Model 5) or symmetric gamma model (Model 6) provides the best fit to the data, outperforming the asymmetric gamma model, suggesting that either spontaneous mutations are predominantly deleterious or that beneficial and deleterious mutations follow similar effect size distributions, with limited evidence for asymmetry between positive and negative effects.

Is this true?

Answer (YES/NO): NO